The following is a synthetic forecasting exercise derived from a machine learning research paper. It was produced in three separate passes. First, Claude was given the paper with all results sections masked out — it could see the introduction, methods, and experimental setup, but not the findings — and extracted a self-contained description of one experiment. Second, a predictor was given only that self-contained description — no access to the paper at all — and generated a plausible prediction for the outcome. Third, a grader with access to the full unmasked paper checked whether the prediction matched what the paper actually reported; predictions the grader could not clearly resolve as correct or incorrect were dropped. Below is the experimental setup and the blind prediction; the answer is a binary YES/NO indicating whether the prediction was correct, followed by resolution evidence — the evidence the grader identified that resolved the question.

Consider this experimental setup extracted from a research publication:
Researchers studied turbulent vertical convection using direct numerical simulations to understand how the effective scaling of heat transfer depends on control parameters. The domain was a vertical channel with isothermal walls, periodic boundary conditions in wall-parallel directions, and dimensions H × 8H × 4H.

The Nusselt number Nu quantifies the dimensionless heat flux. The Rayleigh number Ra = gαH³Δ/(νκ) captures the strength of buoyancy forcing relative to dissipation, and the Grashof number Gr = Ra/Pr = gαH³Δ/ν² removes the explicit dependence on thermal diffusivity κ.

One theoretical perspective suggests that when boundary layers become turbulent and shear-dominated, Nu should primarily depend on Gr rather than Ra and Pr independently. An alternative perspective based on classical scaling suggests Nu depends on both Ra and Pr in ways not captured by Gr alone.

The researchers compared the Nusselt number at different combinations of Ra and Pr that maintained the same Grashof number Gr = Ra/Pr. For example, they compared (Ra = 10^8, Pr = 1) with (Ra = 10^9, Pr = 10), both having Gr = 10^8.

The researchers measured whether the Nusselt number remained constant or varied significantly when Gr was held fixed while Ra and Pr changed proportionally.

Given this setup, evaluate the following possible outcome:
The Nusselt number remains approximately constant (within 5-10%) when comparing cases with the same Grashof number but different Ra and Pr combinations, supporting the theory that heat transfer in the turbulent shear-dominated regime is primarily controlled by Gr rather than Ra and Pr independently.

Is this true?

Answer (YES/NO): NO